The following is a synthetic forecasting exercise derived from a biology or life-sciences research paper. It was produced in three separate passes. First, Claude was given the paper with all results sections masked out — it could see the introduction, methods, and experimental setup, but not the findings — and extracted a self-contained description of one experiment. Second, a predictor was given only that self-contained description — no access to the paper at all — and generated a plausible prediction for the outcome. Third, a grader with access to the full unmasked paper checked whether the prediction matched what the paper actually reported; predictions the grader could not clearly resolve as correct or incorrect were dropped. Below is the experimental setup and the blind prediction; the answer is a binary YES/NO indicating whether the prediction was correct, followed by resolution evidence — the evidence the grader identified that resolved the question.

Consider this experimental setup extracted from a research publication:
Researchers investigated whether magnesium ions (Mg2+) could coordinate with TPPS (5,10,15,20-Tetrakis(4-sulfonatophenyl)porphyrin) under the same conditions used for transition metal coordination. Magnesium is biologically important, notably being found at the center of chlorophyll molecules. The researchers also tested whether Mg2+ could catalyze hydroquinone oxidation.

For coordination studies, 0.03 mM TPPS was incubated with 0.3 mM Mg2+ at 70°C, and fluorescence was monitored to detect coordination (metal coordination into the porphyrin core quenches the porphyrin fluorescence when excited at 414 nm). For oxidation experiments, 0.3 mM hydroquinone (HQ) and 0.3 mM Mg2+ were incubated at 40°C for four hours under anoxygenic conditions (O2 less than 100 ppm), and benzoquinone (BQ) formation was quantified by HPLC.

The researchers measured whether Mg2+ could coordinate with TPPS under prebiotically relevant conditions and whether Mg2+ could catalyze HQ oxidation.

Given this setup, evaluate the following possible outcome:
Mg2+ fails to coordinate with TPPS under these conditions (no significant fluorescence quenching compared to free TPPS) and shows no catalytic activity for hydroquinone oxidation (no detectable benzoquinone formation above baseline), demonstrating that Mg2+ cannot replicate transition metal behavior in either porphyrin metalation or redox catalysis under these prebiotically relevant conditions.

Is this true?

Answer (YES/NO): YES